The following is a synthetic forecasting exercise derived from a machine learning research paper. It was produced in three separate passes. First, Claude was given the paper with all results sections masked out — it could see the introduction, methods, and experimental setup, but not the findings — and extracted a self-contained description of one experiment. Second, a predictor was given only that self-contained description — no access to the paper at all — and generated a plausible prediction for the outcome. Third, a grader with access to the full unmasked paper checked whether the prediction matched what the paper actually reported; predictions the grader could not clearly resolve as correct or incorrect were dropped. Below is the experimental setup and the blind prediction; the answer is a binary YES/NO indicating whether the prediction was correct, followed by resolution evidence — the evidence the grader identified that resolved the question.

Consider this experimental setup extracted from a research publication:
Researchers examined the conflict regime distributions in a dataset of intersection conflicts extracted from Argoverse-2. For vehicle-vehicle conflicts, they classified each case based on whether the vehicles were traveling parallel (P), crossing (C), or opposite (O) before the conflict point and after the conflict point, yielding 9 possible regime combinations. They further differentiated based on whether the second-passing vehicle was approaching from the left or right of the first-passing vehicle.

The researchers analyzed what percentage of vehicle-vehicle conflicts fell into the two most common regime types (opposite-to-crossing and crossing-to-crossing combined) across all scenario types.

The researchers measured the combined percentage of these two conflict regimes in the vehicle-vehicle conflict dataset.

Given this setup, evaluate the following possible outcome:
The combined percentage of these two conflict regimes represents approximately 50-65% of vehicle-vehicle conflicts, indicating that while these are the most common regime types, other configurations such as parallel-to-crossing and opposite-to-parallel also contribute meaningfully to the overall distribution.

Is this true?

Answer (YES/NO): NO